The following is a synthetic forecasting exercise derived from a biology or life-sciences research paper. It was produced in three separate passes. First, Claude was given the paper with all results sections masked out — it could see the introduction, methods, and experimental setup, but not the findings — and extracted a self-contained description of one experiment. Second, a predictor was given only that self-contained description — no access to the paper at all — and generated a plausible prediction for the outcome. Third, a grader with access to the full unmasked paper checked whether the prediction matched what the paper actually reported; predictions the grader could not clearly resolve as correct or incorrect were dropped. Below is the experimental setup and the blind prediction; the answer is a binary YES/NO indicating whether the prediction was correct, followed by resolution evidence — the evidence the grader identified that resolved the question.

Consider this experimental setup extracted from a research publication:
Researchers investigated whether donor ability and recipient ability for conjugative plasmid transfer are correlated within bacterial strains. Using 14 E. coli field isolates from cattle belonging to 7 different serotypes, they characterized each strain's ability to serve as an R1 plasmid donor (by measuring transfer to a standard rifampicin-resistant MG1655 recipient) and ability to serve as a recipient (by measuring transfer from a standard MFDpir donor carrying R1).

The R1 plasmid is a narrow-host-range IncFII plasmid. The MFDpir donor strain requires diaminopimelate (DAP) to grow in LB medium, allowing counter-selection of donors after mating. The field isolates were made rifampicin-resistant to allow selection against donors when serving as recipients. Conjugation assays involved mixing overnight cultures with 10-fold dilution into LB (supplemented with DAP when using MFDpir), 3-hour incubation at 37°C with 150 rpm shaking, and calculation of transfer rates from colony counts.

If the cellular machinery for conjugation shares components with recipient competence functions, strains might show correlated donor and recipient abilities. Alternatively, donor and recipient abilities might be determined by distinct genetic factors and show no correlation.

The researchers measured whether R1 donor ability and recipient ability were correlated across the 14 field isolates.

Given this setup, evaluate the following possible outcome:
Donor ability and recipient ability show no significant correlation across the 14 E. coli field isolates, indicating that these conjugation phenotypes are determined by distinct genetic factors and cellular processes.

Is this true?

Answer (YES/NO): YES